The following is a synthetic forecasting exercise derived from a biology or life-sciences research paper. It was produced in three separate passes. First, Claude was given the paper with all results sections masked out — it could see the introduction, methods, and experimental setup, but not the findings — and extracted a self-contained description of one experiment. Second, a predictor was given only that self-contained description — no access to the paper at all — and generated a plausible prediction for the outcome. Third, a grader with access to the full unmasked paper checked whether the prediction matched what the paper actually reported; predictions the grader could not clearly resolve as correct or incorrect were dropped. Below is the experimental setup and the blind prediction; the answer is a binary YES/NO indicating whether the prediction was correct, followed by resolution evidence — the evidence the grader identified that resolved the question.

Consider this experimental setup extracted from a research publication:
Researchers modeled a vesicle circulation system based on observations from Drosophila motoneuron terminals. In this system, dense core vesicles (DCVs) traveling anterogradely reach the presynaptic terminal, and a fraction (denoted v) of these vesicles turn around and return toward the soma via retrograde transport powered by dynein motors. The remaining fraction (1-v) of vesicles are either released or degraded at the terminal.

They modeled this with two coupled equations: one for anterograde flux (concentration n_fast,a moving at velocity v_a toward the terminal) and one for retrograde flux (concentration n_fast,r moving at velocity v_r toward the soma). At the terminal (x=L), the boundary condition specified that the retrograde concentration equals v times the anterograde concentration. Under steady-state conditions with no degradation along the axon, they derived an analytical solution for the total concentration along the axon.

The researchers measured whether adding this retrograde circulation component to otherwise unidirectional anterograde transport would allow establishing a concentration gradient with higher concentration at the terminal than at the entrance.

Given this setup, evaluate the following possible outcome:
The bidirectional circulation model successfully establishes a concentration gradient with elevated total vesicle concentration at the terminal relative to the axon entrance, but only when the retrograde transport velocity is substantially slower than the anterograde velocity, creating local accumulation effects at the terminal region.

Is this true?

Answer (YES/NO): NO